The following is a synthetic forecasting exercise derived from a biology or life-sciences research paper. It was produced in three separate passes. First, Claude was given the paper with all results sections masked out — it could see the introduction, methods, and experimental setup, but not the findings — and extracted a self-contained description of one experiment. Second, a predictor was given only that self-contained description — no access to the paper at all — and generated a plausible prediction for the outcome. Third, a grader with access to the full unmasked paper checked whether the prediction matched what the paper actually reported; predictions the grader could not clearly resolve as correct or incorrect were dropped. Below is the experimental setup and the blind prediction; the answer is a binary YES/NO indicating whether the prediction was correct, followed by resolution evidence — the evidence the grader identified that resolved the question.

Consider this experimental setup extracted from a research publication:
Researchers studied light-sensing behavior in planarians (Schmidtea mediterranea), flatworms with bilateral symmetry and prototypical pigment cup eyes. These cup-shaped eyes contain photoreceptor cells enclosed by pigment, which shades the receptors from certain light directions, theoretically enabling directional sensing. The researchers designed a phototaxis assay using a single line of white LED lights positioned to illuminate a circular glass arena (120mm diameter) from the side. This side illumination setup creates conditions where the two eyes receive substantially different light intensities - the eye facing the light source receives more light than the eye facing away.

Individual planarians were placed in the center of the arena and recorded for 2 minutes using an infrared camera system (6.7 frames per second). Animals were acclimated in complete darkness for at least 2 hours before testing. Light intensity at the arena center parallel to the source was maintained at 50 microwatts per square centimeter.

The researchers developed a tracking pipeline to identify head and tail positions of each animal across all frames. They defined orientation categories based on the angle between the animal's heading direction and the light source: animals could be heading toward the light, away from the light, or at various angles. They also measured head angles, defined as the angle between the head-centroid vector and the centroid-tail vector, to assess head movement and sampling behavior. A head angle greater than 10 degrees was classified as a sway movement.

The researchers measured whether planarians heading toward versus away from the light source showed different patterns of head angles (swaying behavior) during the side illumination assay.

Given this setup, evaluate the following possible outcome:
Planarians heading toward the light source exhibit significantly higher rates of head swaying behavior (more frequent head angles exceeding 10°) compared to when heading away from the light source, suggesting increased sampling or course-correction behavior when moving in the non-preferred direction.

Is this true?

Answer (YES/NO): NO